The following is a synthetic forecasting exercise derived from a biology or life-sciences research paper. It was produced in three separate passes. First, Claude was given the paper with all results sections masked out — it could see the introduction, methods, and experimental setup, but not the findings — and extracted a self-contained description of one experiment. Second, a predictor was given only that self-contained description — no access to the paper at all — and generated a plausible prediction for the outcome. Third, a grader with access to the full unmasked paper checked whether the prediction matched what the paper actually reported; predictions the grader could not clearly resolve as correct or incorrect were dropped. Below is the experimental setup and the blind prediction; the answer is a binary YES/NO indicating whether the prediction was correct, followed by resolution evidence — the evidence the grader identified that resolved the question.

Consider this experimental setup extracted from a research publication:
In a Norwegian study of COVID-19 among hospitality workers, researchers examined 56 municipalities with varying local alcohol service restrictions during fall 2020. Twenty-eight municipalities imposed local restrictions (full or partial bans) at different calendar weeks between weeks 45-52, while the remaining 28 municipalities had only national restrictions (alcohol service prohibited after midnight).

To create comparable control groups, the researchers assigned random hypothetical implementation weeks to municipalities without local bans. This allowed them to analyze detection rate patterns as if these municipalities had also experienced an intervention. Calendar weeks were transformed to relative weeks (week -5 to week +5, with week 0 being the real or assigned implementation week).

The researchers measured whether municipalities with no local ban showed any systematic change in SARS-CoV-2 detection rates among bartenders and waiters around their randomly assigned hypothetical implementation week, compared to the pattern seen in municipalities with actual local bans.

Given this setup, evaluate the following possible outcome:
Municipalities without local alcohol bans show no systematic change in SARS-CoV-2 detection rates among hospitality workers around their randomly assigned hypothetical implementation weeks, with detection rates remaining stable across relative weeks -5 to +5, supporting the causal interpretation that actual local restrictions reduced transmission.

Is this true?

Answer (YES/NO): YES